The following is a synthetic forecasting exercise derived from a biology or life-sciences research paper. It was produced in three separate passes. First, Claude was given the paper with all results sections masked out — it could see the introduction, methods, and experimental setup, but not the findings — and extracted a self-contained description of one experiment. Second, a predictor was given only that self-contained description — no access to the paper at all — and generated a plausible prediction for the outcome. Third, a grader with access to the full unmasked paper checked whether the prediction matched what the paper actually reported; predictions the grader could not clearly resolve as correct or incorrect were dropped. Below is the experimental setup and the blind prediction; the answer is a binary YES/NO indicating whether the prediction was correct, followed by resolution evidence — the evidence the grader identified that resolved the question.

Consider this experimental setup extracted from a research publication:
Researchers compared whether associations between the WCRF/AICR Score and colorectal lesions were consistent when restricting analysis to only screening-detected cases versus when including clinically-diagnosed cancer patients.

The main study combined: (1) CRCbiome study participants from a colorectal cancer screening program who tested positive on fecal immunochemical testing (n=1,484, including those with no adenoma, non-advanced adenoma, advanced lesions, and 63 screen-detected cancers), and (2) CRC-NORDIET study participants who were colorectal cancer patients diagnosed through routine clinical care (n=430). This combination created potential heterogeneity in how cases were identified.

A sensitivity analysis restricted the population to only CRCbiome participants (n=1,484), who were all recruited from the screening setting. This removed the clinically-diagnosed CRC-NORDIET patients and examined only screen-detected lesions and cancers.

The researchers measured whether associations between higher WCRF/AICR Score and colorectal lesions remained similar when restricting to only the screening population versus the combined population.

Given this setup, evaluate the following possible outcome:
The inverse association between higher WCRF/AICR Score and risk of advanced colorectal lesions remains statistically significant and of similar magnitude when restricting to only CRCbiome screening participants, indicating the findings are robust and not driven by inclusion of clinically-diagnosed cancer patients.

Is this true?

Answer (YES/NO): YES